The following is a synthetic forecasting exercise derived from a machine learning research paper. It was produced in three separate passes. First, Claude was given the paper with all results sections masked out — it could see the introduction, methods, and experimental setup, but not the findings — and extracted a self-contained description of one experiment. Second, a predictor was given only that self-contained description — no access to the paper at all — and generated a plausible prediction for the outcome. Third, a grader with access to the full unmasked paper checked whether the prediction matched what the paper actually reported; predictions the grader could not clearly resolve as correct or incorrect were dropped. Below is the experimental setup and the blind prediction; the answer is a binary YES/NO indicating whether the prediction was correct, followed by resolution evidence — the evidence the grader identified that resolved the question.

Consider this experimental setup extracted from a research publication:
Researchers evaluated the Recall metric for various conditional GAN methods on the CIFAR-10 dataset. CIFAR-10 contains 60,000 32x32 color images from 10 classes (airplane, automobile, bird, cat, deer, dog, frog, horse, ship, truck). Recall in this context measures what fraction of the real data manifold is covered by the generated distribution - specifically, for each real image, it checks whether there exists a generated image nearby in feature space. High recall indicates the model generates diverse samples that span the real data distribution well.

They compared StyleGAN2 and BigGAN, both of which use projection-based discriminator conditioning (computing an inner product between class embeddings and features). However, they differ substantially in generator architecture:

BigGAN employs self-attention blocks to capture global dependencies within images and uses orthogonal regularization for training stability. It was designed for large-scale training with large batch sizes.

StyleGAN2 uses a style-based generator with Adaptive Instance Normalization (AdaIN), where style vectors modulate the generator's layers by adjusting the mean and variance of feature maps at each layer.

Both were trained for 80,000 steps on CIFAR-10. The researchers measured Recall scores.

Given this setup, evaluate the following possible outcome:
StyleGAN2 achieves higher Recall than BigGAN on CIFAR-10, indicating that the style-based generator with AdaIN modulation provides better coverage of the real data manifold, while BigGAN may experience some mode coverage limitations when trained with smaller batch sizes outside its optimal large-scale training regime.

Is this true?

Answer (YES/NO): YES